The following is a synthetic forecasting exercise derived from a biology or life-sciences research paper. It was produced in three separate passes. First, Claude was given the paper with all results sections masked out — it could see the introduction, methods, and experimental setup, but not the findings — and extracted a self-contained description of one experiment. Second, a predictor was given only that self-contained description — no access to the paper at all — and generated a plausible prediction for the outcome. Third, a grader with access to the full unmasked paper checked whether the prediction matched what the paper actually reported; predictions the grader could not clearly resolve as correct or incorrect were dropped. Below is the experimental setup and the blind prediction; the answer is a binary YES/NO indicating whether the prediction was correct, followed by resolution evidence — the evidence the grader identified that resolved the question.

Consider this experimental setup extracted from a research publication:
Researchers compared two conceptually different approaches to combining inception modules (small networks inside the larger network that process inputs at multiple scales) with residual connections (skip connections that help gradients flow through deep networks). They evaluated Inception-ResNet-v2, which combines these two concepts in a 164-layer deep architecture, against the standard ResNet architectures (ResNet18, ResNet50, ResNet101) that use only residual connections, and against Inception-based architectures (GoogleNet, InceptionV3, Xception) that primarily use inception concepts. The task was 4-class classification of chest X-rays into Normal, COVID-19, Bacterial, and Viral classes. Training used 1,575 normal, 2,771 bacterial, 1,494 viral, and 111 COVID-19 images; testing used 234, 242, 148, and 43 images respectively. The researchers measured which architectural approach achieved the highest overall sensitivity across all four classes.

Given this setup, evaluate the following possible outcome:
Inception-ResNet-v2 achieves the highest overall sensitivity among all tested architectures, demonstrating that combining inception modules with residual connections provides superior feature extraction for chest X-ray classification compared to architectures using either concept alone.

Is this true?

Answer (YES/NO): YES